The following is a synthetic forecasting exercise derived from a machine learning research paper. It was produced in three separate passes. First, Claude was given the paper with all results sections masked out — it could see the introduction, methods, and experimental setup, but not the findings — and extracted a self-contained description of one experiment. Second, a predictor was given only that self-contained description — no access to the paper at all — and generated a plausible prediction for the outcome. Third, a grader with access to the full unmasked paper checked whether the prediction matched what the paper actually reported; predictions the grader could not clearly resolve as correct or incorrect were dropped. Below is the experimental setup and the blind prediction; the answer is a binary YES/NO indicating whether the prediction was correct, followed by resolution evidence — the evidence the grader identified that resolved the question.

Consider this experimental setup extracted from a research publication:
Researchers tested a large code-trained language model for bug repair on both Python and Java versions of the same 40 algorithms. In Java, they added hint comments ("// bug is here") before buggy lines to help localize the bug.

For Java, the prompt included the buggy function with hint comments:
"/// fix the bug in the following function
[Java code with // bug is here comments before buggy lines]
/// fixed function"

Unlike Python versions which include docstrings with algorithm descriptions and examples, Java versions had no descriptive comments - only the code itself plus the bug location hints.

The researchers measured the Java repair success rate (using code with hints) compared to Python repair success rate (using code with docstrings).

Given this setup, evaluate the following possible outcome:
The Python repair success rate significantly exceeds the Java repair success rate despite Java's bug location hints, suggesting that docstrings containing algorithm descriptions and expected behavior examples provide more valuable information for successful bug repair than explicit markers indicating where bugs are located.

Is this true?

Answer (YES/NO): YES